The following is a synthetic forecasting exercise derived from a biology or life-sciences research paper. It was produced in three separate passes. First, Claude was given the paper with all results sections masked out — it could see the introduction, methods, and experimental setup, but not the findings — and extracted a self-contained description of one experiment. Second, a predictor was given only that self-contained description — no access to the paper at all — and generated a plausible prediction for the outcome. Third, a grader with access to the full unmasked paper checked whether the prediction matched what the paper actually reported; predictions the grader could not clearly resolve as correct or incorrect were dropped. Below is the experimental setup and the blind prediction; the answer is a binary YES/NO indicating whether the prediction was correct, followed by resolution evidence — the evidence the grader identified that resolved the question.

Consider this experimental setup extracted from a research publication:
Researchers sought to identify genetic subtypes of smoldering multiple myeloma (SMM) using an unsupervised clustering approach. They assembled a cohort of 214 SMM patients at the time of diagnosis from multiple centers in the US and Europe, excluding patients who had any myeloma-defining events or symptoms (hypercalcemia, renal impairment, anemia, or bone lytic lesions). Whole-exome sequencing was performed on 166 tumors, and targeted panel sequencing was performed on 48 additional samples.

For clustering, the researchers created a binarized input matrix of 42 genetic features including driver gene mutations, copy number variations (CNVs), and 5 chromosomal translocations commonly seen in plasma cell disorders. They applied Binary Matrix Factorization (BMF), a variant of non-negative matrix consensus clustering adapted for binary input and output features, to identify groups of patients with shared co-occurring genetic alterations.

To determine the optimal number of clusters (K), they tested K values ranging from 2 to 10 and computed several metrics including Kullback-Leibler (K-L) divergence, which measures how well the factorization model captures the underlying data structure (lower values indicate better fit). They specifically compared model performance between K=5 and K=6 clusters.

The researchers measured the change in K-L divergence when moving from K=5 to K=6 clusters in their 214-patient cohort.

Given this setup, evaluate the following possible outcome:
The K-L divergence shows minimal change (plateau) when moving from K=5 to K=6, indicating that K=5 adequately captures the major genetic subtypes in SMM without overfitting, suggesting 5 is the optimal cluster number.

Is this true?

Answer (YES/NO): NO